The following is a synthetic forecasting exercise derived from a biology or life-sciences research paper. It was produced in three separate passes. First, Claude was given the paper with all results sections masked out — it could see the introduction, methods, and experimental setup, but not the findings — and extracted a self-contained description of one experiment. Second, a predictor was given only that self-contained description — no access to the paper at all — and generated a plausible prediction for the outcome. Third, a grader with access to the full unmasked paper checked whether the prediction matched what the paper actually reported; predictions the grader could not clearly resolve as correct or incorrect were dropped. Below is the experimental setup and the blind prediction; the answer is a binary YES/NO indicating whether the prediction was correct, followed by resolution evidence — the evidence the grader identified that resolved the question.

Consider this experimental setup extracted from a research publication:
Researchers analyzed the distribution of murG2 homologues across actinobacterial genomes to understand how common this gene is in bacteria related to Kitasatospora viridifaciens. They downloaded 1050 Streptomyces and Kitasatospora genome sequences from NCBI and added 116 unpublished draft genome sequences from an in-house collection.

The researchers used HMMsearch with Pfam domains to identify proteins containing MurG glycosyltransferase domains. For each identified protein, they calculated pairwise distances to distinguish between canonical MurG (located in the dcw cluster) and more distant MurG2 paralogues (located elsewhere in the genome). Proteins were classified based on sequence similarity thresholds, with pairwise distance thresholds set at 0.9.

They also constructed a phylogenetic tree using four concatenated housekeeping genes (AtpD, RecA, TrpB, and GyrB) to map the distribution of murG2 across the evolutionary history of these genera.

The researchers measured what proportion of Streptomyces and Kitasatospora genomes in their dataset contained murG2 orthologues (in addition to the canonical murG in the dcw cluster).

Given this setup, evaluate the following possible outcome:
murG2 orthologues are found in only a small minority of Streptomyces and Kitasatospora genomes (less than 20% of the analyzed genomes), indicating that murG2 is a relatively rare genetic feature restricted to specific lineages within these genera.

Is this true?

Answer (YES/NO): NO